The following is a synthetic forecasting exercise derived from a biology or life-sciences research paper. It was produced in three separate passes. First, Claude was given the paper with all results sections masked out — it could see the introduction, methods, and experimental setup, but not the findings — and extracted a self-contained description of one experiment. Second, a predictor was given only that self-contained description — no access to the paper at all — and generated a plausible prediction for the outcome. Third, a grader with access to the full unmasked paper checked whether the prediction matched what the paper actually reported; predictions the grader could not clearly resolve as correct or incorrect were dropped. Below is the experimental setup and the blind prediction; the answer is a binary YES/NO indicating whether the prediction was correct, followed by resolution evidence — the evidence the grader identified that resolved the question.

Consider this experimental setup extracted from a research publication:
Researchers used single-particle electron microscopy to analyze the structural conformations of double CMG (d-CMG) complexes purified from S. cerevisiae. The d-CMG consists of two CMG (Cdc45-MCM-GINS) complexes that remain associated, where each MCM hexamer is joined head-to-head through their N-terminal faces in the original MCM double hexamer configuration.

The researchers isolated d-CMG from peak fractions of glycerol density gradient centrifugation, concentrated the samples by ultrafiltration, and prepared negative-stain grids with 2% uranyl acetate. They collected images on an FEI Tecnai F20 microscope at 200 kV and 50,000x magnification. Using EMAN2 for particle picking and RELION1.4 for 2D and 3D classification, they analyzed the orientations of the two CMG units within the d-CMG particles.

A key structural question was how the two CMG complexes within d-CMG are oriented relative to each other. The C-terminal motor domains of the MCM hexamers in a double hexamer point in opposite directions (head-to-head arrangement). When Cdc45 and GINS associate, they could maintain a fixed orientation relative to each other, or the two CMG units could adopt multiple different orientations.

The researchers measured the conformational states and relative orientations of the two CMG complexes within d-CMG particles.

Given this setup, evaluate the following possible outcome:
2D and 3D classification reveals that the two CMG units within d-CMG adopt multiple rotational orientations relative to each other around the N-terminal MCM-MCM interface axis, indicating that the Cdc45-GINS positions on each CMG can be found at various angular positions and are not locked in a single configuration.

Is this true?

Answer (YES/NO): YES